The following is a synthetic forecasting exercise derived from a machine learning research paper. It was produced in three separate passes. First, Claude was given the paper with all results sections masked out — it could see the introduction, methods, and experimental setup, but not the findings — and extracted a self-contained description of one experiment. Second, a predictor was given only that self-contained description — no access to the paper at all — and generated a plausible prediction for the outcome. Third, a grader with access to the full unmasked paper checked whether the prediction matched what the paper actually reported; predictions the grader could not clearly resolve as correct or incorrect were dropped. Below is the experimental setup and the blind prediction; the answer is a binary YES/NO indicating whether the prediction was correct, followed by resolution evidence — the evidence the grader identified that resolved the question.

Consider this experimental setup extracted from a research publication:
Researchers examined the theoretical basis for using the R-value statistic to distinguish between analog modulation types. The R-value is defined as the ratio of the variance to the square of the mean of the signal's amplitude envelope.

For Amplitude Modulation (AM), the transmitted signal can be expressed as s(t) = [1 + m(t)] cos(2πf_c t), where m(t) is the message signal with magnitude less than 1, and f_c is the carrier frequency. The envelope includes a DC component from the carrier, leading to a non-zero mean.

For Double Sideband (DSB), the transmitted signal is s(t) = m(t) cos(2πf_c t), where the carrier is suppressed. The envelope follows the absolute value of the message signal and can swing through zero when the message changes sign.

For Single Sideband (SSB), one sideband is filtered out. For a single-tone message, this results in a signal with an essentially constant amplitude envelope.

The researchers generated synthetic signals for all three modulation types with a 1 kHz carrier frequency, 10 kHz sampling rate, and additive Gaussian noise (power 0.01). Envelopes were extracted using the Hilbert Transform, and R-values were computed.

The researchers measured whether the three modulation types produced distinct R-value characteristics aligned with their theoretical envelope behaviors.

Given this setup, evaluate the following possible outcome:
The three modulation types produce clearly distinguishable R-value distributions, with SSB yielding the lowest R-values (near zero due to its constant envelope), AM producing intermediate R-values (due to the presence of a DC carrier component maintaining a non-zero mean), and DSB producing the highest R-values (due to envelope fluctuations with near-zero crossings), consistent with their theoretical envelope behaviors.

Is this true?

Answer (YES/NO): NO